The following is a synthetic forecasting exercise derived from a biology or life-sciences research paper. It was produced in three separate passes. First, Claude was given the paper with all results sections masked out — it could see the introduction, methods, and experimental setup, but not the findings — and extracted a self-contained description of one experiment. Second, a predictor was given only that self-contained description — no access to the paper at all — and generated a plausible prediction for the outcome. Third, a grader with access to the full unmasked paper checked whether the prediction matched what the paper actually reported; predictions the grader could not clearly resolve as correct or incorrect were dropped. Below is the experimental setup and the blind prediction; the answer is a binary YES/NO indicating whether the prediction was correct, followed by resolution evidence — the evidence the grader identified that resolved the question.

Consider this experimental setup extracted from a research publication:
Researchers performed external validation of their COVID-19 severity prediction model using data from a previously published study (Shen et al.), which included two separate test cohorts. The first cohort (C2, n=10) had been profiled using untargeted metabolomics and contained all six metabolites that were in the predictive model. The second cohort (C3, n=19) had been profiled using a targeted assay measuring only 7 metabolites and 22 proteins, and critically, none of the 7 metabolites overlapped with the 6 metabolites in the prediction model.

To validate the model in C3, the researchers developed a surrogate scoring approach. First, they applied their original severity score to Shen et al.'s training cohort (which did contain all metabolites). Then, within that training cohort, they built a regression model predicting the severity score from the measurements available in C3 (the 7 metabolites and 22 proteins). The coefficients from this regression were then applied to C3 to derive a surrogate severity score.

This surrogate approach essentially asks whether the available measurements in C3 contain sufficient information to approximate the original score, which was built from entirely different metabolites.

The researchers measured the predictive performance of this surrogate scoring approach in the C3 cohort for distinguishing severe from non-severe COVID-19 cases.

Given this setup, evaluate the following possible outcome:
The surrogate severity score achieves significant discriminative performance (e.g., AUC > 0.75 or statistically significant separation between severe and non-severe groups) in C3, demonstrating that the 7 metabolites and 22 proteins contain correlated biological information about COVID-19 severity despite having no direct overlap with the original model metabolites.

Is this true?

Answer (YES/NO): YES